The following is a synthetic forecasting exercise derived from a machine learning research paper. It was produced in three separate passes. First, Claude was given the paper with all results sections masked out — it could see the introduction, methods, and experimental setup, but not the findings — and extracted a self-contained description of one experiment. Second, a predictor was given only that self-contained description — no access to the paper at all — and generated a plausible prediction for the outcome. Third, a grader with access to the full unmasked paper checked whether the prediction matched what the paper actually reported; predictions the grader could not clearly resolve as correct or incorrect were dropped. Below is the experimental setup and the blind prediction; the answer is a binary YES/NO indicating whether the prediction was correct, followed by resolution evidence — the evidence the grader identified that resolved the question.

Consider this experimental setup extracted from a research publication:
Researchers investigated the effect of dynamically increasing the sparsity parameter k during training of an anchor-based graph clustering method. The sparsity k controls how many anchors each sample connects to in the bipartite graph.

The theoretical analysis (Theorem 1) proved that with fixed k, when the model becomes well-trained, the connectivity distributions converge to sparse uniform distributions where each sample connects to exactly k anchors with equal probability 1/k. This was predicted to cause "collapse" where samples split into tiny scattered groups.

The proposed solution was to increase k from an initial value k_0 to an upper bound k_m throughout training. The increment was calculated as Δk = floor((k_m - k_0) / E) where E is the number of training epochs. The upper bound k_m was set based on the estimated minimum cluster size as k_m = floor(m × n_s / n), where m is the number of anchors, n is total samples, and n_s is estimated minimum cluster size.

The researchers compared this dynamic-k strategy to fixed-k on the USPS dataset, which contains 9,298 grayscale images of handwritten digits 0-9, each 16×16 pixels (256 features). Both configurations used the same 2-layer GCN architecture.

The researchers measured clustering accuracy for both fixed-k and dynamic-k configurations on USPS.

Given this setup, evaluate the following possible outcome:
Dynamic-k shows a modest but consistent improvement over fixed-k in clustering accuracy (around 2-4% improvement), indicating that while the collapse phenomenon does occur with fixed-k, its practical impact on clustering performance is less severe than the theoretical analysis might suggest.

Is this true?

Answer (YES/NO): NO